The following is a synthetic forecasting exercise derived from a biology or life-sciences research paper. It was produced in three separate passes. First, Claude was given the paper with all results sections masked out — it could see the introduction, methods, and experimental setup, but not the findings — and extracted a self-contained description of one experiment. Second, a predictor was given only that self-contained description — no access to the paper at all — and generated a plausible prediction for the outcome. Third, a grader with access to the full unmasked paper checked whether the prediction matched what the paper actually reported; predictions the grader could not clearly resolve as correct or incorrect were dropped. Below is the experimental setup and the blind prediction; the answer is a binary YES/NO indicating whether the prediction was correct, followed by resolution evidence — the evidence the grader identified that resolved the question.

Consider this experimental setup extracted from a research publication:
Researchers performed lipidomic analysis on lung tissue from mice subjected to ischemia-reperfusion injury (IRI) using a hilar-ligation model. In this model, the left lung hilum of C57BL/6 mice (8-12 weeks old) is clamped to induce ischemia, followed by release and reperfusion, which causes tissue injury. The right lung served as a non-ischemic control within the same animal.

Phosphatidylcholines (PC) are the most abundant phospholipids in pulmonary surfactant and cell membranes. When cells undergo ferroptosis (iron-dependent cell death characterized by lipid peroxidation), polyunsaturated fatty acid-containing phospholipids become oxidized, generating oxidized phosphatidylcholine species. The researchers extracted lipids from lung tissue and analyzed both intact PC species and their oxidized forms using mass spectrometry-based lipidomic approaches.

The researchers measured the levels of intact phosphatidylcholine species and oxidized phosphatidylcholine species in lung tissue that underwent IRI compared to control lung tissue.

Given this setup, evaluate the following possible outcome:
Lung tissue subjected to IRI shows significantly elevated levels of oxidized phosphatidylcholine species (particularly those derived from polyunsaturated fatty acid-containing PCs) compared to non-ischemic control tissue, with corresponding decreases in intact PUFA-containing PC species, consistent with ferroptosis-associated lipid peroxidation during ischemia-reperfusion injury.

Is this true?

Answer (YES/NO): YES